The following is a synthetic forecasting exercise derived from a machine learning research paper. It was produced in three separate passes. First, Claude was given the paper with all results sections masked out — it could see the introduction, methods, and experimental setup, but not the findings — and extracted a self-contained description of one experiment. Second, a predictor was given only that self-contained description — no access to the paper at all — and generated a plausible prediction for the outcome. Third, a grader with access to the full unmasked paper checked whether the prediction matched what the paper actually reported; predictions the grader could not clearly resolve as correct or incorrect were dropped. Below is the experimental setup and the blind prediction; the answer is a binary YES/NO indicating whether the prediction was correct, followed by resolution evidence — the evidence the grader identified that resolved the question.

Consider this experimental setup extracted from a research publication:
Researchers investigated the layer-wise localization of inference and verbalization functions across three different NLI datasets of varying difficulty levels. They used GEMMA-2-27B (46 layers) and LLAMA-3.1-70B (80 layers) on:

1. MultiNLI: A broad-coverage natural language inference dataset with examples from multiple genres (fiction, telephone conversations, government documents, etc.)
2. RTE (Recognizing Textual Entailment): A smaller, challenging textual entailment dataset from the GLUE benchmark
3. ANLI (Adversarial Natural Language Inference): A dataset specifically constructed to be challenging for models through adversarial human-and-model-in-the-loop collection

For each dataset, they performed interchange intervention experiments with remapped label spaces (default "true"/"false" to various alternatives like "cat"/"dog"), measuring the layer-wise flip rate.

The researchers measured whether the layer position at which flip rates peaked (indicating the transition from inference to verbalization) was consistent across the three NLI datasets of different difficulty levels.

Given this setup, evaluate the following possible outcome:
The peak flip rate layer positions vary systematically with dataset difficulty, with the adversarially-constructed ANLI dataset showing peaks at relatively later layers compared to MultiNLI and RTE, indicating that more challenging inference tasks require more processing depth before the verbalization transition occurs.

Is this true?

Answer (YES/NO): NO